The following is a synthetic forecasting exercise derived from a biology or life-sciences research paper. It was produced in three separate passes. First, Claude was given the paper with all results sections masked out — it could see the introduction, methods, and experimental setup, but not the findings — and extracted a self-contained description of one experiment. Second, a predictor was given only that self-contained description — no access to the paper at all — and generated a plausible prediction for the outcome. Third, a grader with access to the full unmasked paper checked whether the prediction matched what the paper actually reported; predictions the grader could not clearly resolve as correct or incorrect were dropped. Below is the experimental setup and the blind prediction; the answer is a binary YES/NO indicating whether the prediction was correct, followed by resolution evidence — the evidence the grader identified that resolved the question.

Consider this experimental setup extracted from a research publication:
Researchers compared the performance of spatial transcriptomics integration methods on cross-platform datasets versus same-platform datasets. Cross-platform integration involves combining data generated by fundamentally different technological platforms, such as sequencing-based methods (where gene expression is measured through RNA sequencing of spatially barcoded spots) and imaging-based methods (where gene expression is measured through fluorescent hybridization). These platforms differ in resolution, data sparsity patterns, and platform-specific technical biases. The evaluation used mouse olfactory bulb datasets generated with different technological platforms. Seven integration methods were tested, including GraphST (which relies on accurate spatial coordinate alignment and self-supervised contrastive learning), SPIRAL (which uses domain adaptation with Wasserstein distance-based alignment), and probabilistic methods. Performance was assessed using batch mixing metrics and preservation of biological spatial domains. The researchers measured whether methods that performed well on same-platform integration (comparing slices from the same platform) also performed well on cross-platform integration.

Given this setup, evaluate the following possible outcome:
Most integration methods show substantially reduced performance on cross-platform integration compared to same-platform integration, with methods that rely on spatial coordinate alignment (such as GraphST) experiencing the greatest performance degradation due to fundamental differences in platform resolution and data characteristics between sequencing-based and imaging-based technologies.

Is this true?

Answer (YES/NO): YES